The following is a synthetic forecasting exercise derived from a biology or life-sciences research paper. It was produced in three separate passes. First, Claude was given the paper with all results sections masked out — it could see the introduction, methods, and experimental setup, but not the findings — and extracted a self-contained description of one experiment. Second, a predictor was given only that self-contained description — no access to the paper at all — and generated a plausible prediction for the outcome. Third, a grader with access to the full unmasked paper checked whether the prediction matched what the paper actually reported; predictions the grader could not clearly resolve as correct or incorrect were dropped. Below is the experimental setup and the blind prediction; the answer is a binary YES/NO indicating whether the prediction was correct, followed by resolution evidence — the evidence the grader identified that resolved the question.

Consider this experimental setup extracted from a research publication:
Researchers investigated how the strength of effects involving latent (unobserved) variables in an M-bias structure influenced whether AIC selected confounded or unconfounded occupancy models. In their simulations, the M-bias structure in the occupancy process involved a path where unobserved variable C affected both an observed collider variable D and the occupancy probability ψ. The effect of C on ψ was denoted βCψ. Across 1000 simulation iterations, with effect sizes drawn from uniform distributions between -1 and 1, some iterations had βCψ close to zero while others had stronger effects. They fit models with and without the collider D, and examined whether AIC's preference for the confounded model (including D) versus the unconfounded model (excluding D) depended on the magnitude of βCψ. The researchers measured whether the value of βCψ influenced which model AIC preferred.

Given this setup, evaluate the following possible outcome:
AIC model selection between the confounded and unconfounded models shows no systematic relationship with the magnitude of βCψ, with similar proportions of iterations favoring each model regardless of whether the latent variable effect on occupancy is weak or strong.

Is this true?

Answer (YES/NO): NO